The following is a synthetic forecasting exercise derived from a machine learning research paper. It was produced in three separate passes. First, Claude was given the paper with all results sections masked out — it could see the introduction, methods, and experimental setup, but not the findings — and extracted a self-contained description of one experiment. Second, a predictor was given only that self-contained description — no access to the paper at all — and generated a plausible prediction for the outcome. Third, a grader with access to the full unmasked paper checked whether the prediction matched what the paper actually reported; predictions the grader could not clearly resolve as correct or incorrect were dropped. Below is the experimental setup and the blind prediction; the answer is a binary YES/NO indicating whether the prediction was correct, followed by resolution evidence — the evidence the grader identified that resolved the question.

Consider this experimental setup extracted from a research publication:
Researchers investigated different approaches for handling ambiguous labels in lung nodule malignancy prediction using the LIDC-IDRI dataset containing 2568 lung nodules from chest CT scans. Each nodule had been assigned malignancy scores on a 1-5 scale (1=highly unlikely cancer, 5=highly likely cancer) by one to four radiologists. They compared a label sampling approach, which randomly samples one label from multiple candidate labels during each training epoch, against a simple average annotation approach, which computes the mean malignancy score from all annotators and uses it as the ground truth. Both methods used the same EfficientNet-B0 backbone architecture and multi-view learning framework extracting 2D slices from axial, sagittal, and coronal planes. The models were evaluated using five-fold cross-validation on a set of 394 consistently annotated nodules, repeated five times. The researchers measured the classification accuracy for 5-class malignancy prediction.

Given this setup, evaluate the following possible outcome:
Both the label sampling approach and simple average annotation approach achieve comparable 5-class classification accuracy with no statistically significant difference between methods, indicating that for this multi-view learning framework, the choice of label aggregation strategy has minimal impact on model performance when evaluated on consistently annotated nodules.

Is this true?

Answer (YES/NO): NO